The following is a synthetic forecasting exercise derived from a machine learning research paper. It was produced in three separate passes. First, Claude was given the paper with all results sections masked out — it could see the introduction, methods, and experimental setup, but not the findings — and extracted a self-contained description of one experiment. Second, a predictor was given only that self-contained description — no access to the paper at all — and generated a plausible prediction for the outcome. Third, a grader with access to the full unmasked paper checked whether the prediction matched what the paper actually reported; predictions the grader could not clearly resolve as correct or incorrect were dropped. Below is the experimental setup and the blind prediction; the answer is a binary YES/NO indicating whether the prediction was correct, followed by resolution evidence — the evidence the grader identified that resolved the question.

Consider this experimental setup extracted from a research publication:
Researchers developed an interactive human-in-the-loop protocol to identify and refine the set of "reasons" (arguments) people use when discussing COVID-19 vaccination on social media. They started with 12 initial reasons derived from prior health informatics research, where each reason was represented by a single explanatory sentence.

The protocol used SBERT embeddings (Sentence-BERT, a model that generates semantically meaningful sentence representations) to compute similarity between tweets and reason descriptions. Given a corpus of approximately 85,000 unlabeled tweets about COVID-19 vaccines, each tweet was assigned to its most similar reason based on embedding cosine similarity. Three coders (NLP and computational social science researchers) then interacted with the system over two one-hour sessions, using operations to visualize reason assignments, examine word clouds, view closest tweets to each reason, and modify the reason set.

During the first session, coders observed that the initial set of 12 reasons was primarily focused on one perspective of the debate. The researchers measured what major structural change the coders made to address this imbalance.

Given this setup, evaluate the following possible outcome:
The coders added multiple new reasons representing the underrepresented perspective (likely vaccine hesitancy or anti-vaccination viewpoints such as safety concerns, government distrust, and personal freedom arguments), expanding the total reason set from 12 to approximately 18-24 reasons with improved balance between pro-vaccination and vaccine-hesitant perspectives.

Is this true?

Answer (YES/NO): NO